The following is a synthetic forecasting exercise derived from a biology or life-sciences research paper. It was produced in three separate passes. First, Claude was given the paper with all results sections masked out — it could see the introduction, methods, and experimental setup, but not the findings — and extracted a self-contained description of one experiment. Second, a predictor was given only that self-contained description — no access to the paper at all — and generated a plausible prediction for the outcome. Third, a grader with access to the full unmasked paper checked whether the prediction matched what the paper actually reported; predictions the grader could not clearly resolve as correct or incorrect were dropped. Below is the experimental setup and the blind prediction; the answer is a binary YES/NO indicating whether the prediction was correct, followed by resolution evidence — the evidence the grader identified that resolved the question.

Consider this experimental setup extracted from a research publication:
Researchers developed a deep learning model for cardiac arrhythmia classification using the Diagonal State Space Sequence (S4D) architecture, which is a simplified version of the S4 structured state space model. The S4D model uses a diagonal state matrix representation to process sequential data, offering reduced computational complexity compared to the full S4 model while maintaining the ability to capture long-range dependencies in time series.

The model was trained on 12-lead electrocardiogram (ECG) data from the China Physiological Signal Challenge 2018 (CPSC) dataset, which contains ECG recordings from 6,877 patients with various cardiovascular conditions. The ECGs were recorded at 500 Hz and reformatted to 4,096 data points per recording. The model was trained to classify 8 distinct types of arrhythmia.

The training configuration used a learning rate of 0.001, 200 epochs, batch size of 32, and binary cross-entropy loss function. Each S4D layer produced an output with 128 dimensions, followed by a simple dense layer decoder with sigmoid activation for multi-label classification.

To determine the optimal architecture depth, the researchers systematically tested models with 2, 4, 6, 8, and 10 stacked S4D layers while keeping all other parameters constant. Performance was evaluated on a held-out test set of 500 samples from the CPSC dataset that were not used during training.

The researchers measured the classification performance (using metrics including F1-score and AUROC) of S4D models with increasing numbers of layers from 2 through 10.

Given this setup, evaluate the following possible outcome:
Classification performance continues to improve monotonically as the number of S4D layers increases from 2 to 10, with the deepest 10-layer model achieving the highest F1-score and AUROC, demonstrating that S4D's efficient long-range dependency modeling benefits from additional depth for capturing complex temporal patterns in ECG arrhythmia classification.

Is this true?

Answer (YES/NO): NO